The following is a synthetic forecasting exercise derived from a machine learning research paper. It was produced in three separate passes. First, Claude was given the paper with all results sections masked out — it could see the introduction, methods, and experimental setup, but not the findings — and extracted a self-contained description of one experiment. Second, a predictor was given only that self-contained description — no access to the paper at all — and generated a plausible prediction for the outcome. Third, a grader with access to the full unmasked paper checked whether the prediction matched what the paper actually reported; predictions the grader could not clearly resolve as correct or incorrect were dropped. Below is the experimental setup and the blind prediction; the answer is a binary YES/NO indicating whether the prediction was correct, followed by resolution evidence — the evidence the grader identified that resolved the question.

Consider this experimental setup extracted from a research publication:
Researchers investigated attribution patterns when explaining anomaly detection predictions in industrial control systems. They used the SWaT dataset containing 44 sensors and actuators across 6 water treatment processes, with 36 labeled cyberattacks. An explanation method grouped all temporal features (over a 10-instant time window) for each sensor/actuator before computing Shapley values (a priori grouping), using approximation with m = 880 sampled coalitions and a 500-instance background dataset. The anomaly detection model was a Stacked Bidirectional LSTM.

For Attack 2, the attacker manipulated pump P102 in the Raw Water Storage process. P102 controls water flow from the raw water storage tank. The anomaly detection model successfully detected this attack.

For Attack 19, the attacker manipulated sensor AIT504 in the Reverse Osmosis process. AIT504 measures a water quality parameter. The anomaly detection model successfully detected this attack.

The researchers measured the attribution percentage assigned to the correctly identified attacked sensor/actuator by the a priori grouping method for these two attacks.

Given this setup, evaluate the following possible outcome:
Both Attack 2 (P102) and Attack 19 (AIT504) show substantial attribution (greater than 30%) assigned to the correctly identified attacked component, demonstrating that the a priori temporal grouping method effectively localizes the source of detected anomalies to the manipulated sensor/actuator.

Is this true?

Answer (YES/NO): YES